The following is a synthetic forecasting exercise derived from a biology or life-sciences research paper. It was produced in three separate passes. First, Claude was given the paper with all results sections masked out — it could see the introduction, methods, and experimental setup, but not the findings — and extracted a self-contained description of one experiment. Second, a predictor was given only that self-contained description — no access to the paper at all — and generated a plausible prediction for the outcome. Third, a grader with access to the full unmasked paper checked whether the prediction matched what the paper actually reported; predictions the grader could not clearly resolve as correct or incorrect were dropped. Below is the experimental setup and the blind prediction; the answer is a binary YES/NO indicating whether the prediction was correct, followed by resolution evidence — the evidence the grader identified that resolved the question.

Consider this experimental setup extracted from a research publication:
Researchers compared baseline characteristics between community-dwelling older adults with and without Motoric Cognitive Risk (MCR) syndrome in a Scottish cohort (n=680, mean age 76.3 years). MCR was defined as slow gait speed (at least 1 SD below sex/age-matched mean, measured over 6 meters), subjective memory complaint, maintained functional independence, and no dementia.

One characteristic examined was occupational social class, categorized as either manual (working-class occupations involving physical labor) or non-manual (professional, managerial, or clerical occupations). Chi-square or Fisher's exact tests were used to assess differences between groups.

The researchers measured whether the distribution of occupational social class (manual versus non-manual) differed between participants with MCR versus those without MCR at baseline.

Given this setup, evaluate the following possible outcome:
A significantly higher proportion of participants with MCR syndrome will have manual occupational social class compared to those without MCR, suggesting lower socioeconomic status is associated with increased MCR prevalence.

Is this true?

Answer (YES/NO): YES